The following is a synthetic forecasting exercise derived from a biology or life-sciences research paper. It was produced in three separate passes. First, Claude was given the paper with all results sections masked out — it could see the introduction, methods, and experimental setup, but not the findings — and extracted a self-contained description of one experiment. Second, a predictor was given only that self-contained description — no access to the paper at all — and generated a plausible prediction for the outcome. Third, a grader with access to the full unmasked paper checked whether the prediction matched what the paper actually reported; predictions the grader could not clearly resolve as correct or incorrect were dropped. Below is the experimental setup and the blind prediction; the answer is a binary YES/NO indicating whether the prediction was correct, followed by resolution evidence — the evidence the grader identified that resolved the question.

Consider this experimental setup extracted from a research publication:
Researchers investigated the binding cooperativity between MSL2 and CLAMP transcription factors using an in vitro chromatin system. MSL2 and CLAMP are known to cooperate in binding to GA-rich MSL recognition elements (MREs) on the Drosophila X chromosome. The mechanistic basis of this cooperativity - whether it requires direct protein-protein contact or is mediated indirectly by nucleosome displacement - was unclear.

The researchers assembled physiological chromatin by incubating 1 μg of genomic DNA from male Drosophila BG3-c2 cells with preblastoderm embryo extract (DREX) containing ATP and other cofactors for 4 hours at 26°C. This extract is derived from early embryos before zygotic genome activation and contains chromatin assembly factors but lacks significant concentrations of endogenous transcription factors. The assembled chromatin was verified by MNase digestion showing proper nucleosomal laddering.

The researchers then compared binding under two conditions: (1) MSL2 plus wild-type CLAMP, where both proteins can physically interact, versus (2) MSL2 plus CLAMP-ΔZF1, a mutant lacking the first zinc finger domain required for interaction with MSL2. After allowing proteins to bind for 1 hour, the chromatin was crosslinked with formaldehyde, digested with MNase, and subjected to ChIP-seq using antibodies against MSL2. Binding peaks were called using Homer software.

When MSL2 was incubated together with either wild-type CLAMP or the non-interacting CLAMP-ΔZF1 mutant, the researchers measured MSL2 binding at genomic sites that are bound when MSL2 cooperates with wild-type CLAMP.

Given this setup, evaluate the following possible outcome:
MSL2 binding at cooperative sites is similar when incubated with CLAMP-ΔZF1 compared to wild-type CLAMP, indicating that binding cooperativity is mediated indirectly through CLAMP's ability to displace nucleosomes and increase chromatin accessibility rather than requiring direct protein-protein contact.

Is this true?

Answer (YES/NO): NO